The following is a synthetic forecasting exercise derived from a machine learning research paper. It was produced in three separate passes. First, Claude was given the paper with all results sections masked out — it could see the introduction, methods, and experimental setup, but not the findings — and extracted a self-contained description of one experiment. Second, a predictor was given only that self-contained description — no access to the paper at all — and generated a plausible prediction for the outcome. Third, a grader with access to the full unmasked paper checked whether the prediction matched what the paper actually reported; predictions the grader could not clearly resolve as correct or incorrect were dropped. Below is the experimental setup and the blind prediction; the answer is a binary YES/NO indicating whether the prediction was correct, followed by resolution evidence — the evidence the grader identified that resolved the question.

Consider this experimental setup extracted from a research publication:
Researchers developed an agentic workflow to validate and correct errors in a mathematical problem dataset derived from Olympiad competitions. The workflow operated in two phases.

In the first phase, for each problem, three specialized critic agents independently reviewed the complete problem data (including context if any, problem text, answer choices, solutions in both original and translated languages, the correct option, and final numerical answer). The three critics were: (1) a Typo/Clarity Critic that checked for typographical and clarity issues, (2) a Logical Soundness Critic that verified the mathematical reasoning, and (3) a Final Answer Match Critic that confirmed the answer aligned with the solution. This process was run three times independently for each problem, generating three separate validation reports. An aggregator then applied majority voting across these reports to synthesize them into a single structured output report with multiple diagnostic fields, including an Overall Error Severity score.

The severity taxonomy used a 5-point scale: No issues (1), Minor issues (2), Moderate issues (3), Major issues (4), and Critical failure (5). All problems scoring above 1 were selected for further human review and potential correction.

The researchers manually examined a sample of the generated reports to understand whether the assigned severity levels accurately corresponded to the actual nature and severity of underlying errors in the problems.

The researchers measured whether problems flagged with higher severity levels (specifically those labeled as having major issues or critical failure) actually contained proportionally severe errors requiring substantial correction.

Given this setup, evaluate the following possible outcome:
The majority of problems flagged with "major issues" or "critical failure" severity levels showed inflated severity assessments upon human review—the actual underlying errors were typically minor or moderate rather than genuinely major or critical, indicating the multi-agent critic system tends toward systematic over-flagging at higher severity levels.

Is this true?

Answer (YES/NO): YES